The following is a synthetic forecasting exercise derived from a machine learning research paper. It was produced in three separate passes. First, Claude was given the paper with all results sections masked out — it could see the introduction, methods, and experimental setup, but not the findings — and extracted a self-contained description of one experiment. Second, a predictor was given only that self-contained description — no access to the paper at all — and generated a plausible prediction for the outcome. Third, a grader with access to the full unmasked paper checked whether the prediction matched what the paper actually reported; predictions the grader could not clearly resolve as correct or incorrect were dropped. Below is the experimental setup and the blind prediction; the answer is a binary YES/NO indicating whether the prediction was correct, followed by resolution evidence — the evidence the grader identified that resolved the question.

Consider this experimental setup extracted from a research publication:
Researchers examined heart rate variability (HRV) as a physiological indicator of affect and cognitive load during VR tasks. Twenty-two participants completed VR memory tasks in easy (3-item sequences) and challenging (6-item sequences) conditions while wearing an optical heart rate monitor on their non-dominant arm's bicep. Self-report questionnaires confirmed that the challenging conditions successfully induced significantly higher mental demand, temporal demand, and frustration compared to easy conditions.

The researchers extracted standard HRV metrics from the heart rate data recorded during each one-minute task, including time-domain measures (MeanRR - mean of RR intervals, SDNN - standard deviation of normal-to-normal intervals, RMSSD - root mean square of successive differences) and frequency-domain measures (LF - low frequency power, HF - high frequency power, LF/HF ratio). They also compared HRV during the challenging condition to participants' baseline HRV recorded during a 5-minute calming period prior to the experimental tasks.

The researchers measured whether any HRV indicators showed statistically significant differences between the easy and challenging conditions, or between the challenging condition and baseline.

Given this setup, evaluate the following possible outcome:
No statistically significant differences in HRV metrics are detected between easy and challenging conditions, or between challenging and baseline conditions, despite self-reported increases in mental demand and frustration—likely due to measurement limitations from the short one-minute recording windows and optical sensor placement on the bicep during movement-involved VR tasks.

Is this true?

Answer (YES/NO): NO